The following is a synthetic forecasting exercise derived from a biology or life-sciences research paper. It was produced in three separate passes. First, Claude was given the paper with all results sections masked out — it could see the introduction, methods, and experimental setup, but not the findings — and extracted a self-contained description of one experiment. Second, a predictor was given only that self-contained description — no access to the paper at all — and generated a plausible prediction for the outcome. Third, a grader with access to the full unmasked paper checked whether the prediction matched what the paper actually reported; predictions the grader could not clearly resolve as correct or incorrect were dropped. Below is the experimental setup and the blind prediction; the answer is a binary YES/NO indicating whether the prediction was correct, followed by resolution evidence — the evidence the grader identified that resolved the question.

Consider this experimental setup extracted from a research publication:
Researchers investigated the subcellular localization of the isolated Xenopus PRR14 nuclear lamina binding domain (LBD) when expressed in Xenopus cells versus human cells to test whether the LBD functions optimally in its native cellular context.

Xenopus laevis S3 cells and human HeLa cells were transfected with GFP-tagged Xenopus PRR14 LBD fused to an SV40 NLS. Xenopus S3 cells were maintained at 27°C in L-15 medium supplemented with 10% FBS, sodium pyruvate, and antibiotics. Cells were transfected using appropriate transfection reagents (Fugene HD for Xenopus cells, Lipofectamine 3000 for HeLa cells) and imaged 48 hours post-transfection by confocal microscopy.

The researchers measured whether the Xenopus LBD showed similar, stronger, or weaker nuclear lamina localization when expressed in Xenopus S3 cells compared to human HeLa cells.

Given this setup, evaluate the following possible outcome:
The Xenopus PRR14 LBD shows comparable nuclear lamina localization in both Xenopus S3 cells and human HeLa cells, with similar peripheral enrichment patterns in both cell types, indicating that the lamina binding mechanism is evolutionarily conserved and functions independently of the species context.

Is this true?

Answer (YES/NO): YES